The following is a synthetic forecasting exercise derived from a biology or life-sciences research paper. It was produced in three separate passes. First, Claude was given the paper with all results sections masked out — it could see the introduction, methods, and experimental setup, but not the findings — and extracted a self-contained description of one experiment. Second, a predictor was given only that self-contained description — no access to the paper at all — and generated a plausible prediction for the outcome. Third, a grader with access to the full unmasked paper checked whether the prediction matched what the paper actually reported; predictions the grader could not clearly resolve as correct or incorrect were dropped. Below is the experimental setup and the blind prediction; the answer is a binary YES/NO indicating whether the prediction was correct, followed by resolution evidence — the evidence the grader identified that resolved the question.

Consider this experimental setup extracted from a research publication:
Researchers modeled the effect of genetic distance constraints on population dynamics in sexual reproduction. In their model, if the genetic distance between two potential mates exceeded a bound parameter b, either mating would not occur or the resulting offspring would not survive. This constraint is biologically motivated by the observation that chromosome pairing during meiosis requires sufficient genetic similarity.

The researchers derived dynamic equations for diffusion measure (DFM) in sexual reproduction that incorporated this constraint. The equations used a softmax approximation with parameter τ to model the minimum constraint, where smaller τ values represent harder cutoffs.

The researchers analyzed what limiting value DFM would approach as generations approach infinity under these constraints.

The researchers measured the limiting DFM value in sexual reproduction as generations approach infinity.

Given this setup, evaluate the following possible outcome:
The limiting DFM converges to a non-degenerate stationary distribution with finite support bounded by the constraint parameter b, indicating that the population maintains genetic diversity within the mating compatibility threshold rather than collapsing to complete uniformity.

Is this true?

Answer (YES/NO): NO